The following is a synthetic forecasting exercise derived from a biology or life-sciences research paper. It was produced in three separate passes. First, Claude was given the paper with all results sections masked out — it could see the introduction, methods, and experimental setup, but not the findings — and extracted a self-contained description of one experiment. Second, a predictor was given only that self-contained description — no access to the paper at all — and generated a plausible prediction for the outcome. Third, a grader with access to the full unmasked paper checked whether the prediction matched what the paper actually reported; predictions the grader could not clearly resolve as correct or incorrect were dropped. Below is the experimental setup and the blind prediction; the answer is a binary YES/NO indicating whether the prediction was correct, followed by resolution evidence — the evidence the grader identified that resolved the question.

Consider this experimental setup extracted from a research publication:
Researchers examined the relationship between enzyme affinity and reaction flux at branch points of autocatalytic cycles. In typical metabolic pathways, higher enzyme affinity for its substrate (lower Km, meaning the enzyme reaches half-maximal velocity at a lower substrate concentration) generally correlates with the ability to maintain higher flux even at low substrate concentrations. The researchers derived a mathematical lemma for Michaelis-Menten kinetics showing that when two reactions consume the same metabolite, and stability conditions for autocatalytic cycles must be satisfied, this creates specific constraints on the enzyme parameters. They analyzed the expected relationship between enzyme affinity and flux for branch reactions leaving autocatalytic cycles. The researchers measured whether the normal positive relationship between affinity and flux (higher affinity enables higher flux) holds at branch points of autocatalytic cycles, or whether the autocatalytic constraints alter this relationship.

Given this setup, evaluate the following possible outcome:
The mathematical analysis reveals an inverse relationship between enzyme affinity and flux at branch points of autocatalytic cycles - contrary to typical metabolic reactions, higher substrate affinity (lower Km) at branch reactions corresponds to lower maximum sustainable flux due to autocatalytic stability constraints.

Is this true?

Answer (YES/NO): YES